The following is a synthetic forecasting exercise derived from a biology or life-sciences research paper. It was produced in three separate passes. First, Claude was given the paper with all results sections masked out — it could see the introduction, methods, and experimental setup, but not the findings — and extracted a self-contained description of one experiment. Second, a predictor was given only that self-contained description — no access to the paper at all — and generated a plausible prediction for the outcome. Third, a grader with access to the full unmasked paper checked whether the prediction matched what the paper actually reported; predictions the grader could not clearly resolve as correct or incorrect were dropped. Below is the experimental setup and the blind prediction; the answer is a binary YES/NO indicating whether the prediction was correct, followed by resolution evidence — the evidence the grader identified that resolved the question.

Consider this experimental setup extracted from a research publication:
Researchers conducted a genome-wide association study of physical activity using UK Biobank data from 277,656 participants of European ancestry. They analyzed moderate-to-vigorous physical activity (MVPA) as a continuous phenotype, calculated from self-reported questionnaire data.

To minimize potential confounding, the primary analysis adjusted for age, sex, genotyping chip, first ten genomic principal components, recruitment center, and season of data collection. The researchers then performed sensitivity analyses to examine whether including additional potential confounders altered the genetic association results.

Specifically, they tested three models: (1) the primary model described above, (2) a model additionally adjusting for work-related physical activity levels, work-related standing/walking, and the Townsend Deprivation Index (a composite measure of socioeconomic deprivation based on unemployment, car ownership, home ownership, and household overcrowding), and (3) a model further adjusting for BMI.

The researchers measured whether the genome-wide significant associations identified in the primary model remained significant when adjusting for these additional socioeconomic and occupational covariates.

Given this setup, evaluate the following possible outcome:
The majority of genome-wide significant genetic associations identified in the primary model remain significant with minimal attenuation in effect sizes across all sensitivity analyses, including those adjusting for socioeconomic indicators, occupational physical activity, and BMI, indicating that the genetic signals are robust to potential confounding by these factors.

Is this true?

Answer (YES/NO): NO